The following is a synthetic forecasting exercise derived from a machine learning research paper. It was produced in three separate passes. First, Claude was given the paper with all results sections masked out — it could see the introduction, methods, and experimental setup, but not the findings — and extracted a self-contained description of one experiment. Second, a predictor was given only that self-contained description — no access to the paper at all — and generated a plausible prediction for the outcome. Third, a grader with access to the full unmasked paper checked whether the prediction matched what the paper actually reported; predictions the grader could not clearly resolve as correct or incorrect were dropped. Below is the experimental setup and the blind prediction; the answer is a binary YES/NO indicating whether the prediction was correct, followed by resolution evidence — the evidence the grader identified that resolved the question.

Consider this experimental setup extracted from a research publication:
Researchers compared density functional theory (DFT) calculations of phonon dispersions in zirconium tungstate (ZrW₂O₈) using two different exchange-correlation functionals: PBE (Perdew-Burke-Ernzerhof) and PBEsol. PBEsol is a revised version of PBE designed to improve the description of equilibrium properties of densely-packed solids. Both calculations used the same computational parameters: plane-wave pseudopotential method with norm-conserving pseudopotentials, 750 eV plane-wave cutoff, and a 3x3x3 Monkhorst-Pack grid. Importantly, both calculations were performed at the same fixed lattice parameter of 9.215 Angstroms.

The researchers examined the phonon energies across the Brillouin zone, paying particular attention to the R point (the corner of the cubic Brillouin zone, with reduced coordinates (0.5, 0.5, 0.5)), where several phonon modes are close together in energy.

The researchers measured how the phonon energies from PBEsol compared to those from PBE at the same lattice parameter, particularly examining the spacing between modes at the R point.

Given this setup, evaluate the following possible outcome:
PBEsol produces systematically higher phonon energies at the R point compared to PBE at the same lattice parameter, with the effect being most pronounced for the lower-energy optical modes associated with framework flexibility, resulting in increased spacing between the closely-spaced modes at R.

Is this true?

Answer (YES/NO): NO